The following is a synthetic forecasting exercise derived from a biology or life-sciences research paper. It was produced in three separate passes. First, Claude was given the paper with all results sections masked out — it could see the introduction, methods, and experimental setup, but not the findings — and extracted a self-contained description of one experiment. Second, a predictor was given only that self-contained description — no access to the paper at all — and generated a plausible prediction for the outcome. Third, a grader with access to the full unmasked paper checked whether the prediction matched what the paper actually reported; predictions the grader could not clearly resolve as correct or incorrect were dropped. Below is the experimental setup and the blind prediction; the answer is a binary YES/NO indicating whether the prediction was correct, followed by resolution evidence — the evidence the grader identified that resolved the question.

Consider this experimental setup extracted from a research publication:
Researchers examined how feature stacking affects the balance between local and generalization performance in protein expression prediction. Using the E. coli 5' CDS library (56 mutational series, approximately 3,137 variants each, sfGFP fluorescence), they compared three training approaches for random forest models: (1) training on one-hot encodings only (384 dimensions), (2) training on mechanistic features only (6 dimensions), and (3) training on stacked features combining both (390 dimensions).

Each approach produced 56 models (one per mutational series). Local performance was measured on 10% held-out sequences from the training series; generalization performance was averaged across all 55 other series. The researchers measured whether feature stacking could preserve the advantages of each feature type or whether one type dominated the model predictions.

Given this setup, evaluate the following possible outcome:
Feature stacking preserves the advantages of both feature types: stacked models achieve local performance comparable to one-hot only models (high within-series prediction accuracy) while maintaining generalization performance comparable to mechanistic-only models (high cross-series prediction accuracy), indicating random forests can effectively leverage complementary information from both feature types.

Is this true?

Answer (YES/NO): YES